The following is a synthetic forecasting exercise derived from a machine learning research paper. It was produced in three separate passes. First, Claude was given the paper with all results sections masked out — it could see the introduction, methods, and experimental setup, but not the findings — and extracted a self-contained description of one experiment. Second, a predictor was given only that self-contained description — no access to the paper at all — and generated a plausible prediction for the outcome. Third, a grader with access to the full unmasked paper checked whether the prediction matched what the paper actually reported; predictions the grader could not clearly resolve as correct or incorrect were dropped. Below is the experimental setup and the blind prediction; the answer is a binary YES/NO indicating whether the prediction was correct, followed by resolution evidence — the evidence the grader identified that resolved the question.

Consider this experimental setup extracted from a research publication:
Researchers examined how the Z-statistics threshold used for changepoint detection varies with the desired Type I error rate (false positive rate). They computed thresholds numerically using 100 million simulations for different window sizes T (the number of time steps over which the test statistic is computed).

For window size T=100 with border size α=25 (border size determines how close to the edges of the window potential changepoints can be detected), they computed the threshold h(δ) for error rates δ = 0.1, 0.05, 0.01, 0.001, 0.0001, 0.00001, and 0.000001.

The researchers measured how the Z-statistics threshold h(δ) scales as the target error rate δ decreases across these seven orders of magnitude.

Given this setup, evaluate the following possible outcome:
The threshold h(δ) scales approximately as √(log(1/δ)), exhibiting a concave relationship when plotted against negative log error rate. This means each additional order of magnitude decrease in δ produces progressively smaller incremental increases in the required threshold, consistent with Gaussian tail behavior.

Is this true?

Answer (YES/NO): NO